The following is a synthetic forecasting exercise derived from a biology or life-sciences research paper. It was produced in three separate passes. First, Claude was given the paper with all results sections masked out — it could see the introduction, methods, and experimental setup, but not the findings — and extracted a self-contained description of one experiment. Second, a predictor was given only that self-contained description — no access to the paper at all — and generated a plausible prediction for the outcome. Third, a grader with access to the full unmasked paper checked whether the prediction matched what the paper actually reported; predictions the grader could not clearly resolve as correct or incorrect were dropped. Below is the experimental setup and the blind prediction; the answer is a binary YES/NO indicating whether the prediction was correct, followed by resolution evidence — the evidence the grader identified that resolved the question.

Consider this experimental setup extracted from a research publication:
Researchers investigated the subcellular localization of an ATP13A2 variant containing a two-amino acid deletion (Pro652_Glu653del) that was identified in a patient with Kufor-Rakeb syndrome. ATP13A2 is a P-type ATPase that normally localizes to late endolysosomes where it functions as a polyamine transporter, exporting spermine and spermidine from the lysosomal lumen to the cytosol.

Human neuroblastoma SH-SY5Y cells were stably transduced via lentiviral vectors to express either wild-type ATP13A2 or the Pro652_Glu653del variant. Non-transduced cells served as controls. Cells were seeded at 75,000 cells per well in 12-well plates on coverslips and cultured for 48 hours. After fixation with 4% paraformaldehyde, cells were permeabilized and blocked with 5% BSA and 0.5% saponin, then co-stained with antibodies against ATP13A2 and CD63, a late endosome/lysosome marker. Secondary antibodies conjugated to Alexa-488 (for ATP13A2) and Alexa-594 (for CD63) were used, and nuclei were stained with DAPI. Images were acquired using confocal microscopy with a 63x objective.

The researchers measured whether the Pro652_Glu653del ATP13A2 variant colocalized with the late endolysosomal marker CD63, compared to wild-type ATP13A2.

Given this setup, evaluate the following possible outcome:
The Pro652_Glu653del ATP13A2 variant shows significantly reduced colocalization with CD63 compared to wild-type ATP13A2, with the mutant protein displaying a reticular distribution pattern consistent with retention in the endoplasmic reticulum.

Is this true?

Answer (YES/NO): YES